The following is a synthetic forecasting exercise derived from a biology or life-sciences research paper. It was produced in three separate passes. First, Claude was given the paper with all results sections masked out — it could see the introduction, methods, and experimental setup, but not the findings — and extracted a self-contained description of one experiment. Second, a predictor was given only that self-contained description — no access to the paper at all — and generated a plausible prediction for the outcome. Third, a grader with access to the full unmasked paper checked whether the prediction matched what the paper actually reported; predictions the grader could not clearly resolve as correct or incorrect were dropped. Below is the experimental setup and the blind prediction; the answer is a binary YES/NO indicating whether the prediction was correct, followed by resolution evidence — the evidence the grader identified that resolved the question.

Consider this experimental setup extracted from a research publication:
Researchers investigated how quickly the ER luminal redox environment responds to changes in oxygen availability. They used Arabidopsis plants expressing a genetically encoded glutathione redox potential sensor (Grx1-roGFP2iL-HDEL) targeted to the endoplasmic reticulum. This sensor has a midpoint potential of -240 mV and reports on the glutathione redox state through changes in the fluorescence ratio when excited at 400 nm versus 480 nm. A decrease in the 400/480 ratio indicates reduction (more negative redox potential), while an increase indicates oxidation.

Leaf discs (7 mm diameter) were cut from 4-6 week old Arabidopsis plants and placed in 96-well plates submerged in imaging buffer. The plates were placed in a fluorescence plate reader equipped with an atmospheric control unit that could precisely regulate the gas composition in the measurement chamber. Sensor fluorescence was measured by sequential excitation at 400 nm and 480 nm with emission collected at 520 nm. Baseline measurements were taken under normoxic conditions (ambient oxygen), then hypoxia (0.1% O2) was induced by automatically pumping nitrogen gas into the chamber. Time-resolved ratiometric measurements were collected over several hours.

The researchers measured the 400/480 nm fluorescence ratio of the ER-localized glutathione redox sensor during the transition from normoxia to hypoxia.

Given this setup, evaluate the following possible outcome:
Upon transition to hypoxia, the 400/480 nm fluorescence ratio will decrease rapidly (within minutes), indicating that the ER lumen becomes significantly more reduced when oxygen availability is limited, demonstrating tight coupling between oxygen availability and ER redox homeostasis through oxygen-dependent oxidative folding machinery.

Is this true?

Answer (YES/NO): YES